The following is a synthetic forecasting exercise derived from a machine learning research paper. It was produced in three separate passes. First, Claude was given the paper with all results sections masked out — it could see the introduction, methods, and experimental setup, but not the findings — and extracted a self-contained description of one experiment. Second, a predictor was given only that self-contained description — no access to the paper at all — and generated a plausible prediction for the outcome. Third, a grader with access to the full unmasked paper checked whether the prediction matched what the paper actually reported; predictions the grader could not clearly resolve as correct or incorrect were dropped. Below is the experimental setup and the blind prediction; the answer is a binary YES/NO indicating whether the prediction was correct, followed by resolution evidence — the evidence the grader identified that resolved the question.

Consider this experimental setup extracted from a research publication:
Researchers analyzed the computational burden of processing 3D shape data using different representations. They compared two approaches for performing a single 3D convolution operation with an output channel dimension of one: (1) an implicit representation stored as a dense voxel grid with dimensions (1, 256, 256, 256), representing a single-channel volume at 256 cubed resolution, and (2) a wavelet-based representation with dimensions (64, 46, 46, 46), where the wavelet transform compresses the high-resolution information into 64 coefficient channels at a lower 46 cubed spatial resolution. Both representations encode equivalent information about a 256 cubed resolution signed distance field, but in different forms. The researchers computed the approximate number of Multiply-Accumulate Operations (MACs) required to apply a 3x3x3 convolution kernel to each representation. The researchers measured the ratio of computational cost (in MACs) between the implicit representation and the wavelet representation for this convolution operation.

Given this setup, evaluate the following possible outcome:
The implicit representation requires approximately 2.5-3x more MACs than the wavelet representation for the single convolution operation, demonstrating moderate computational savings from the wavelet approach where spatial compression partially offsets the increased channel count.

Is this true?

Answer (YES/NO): YES